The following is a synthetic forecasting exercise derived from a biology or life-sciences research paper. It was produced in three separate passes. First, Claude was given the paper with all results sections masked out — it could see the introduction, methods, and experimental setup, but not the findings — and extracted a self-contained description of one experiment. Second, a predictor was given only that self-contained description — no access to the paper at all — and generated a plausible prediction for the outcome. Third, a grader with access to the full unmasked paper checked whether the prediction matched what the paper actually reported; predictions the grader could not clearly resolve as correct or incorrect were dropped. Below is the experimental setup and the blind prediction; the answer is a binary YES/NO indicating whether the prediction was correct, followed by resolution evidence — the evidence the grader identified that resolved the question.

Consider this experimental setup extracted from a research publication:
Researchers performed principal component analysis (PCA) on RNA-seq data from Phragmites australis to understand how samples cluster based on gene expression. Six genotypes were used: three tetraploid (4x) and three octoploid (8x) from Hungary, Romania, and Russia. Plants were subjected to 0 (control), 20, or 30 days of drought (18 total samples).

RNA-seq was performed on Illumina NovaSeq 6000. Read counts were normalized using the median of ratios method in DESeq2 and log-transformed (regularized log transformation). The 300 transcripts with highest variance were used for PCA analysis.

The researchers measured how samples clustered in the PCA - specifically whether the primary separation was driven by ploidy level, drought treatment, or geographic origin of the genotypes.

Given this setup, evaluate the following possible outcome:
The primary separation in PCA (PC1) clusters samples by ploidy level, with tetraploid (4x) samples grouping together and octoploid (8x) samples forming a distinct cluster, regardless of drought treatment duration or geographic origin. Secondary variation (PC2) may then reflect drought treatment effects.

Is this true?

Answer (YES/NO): NO